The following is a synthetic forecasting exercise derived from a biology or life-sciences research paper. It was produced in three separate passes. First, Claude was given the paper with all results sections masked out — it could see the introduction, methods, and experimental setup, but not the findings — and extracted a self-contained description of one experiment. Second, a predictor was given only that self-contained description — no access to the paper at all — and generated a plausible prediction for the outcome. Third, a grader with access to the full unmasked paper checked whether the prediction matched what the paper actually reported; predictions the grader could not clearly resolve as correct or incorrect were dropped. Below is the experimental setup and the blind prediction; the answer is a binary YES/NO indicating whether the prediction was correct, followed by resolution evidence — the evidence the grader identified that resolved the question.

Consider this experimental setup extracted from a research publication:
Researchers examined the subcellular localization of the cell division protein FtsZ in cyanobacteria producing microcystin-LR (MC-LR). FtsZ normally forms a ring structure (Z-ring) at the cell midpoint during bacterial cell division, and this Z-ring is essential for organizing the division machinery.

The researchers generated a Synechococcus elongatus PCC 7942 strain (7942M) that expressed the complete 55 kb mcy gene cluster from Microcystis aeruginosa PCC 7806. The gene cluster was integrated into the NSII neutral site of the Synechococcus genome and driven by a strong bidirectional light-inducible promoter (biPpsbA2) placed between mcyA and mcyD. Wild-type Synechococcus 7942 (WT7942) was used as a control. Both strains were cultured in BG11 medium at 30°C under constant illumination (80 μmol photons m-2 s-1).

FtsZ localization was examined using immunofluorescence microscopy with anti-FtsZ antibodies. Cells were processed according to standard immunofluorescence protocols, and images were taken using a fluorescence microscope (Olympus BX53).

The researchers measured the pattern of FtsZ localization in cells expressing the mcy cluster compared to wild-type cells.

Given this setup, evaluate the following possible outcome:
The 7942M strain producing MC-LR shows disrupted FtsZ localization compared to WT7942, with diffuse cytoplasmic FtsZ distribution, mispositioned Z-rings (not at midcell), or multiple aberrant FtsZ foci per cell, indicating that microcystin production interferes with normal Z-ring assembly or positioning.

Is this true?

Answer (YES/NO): YES